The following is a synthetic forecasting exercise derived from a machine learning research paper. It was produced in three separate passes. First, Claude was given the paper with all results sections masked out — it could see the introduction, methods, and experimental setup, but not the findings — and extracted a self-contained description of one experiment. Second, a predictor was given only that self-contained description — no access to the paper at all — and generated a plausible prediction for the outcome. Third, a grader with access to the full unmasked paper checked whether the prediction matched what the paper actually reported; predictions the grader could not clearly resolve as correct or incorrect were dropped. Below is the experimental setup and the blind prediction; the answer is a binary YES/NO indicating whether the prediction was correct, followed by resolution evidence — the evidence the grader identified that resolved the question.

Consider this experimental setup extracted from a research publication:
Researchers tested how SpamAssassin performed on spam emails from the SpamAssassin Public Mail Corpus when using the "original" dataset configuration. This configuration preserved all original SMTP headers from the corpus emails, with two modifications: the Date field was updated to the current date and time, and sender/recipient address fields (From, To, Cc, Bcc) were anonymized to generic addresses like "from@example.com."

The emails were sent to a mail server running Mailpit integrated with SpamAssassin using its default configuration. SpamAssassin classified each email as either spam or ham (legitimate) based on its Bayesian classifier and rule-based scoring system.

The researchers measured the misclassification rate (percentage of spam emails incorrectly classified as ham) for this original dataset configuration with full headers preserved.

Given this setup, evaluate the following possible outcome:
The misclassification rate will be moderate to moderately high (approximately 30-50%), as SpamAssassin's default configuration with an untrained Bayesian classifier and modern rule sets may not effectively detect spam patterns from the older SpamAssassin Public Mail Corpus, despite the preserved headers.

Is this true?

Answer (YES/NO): YES